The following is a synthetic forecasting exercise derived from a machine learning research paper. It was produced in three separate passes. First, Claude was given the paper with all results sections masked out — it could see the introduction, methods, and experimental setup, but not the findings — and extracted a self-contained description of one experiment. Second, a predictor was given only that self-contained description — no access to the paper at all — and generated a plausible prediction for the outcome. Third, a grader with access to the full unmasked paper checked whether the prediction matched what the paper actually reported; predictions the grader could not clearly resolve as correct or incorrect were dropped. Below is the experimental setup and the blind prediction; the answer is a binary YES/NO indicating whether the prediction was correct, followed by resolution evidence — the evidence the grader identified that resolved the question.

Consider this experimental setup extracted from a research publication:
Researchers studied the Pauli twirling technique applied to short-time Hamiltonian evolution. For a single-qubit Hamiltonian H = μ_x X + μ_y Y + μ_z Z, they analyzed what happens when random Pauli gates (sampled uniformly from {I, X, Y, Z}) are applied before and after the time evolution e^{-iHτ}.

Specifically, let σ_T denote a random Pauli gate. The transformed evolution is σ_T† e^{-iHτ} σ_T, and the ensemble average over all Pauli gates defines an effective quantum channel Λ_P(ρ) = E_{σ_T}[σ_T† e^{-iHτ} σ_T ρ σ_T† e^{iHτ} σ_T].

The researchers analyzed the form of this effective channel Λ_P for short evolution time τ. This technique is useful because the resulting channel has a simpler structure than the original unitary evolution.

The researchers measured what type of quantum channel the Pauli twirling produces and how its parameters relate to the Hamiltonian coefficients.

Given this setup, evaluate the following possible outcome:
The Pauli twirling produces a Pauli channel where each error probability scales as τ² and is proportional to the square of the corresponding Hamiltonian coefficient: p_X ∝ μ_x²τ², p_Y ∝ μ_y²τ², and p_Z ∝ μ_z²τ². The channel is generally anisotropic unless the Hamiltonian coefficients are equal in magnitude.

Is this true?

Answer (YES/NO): YES